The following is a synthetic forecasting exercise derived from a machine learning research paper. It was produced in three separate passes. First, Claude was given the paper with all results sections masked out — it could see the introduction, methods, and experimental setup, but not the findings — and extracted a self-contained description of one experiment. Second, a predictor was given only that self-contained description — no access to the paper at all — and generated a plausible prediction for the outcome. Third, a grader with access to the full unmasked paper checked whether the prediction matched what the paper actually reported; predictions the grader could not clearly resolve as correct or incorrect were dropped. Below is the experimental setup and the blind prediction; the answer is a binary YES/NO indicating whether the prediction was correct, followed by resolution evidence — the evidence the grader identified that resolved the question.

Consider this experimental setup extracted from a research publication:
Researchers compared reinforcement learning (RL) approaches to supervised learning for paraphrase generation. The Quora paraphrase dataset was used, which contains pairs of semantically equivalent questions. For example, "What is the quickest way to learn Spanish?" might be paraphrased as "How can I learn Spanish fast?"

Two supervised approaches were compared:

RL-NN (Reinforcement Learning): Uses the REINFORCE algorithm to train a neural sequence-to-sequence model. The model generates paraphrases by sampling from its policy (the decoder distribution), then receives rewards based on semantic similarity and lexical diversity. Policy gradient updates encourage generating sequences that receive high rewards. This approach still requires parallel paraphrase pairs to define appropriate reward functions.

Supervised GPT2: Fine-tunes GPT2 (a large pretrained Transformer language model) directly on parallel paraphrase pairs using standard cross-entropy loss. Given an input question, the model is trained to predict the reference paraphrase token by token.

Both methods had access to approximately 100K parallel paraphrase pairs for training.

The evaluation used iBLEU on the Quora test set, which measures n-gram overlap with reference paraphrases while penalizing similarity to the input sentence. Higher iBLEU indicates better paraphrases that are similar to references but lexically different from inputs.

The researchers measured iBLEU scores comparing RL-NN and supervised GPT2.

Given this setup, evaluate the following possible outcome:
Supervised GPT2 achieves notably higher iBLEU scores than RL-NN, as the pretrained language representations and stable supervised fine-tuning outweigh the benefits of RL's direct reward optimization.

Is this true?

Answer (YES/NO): YES